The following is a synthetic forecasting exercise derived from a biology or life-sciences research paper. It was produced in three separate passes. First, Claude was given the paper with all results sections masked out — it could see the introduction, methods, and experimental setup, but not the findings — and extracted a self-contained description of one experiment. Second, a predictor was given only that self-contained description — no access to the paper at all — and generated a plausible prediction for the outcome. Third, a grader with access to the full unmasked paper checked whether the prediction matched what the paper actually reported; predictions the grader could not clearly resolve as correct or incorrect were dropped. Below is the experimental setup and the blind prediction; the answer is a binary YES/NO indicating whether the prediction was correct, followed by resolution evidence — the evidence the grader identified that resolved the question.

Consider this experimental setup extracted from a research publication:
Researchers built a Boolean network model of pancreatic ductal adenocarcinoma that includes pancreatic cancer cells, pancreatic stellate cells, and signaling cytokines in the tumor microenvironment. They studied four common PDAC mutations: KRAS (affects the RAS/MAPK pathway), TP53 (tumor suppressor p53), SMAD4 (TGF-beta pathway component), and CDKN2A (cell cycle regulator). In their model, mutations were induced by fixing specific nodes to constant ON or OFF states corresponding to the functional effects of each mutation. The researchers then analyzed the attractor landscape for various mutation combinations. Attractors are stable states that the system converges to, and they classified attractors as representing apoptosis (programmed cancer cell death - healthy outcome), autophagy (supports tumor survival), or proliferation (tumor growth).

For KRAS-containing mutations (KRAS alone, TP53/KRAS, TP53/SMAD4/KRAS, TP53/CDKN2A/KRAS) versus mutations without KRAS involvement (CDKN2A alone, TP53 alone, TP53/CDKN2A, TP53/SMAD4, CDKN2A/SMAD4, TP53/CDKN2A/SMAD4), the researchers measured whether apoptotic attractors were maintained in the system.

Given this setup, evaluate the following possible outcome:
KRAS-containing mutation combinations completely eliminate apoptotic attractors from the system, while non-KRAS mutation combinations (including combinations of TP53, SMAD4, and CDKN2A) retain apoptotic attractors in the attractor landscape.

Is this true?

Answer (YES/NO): YES